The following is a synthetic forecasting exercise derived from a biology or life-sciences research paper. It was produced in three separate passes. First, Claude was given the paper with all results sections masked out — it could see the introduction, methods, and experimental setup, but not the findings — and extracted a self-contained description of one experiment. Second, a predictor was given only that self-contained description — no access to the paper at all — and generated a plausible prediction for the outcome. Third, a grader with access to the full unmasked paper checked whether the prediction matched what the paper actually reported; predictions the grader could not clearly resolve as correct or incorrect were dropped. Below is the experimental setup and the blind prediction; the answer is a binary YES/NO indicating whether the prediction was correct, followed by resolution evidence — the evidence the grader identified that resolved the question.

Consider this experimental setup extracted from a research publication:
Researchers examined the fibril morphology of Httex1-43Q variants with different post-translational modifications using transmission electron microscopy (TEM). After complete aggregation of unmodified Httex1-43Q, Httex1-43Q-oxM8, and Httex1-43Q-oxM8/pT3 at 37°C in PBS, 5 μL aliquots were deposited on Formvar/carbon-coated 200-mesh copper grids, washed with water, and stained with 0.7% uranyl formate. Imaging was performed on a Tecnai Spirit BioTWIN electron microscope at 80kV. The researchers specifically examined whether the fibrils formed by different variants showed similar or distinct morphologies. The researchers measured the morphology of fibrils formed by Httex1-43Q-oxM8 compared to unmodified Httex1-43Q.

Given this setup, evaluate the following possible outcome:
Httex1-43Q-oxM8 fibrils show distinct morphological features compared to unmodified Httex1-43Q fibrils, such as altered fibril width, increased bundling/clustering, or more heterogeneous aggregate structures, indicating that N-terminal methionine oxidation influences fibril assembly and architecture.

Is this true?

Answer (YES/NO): NO